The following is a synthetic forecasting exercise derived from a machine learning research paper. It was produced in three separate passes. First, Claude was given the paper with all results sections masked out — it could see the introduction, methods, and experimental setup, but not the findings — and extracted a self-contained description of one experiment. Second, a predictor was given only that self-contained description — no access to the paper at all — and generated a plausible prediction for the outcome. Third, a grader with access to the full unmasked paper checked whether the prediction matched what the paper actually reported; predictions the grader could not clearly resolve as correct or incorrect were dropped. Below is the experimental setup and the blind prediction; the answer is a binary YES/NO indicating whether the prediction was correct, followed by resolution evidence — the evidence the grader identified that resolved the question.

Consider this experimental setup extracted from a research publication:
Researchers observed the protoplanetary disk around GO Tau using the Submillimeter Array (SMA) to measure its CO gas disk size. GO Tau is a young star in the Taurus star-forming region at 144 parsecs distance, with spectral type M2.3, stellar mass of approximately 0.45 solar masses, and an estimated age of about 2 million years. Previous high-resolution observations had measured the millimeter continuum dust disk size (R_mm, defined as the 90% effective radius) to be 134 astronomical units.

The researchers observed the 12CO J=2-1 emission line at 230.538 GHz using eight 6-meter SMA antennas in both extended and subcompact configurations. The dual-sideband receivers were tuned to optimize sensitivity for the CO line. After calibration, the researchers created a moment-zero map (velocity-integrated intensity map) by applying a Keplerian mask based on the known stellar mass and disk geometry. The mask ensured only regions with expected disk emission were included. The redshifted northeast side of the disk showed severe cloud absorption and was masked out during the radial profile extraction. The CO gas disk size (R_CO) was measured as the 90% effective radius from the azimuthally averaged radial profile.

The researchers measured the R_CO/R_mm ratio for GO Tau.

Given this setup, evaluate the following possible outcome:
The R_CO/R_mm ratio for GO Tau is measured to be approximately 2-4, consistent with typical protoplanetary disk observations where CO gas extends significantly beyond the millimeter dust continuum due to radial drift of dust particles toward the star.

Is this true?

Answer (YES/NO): NO